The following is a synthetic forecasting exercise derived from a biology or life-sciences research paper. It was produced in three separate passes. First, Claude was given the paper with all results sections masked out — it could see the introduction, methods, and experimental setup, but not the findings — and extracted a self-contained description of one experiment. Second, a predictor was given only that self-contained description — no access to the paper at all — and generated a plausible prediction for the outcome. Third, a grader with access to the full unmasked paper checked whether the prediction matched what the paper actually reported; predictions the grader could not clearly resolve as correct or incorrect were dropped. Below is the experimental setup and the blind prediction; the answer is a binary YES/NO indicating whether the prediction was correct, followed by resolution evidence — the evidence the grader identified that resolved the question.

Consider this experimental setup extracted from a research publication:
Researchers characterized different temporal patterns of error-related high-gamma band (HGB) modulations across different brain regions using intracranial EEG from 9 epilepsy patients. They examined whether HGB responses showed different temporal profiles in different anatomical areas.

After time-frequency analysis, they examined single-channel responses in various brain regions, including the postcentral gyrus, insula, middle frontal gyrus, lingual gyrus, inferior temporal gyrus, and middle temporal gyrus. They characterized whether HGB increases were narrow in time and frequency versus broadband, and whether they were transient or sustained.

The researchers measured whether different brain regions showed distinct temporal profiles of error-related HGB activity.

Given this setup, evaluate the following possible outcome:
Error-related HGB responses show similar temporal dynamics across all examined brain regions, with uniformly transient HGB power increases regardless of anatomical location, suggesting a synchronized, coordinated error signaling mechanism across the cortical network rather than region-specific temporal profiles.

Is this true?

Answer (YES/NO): NO